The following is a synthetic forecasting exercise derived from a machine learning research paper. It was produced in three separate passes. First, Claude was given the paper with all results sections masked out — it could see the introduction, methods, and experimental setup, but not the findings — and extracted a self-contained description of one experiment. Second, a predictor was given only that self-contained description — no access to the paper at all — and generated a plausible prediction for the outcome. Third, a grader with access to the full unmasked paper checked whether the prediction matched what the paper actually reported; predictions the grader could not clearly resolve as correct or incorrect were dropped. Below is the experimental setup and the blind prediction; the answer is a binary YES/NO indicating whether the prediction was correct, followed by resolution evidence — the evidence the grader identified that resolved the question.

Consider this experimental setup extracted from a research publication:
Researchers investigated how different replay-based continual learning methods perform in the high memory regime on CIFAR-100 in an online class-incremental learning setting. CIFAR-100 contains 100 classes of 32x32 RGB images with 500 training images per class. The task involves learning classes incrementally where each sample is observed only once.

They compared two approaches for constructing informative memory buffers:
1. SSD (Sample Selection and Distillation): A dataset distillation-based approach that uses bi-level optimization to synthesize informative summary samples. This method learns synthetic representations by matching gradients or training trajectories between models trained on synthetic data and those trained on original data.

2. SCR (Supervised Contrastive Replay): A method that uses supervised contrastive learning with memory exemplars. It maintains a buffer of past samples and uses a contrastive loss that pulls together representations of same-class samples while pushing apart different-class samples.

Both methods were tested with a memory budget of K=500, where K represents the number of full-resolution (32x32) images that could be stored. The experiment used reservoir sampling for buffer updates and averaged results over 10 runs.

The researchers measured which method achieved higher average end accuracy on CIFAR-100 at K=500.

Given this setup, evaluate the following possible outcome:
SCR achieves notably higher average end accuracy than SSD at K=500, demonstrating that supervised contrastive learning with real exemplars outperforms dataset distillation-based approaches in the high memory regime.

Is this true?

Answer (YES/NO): NO